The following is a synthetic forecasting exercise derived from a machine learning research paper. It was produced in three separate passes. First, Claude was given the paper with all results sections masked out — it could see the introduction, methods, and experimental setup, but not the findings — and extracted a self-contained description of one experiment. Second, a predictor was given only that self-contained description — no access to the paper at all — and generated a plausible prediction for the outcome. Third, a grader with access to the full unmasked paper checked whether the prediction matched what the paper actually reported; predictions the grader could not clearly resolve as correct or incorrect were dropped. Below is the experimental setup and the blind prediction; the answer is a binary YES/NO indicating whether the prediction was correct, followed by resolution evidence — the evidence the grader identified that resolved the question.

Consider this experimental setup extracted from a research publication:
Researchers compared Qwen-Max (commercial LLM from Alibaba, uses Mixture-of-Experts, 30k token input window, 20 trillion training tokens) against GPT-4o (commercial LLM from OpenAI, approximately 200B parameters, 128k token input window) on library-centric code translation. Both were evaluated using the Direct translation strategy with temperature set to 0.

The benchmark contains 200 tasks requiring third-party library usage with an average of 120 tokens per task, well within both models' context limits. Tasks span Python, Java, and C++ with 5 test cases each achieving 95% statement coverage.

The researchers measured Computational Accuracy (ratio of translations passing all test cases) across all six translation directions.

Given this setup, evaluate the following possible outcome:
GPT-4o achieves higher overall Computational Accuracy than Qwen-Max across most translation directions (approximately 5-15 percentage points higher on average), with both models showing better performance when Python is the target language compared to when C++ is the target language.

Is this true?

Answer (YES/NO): NO